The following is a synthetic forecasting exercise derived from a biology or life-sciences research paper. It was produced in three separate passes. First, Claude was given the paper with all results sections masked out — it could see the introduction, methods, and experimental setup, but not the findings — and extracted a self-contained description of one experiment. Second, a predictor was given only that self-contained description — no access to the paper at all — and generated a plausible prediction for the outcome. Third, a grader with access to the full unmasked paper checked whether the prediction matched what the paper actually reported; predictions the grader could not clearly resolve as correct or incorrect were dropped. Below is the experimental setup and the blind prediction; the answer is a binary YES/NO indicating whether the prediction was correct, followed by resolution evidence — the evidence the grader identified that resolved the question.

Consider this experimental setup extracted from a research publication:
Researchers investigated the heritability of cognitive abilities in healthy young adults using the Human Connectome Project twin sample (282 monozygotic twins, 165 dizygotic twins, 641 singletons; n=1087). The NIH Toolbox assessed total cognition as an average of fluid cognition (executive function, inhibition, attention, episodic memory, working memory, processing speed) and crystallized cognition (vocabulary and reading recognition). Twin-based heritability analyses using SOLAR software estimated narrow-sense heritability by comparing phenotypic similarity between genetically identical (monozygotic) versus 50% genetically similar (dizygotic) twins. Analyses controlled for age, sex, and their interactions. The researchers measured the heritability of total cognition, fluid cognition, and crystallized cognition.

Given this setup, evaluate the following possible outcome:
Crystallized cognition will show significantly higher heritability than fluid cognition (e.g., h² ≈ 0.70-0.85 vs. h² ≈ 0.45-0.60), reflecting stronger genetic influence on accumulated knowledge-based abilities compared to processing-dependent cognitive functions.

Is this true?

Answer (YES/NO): YES